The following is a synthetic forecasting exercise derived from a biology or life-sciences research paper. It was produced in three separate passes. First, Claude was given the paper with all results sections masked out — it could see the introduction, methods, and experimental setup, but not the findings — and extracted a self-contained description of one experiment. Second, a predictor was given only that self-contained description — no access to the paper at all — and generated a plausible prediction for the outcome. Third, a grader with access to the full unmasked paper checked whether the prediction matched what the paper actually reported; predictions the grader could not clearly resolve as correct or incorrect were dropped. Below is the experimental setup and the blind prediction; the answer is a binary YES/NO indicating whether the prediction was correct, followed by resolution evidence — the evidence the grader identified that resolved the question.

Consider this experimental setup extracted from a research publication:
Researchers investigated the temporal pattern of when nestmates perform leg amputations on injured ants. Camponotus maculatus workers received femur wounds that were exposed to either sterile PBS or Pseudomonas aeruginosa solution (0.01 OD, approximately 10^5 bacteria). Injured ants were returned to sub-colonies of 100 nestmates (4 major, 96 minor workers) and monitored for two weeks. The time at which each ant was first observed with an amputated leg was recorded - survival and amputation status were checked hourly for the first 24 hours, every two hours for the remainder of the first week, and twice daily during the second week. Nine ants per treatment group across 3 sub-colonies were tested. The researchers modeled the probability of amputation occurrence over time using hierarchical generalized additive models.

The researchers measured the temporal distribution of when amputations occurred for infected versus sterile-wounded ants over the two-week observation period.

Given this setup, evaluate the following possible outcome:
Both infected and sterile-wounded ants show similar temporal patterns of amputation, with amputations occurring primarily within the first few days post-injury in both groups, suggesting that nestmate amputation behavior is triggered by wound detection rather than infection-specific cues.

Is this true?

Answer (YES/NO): YES